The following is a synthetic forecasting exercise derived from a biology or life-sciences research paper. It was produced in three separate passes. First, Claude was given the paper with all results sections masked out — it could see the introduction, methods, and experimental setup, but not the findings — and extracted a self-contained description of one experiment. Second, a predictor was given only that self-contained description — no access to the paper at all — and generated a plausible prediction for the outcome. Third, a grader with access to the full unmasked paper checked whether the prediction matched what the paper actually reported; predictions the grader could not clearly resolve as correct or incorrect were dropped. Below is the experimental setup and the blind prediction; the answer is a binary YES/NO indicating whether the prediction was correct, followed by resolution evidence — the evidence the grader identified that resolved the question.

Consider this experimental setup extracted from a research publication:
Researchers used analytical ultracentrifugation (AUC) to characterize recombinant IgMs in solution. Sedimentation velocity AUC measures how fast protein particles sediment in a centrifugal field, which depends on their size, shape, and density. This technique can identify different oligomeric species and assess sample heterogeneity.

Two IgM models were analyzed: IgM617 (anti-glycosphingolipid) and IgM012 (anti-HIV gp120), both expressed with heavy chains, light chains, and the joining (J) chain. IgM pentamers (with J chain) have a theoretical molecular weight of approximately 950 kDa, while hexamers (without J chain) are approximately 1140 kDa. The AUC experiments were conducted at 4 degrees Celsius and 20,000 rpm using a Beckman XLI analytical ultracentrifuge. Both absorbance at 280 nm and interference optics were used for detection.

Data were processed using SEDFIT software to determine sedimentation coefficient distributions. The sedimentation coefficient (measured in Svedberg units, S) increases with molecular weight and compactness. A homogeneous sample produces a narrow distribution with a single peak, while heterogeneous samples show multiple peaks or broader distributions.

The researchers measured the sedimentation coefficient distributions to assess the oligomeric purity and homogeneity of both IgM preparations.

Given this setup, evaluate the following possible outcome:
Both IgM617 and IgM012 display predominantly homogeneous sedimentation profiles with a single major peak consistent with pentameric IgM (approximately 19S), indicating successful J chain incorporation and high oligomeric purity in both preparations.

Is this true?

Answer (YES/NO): NO